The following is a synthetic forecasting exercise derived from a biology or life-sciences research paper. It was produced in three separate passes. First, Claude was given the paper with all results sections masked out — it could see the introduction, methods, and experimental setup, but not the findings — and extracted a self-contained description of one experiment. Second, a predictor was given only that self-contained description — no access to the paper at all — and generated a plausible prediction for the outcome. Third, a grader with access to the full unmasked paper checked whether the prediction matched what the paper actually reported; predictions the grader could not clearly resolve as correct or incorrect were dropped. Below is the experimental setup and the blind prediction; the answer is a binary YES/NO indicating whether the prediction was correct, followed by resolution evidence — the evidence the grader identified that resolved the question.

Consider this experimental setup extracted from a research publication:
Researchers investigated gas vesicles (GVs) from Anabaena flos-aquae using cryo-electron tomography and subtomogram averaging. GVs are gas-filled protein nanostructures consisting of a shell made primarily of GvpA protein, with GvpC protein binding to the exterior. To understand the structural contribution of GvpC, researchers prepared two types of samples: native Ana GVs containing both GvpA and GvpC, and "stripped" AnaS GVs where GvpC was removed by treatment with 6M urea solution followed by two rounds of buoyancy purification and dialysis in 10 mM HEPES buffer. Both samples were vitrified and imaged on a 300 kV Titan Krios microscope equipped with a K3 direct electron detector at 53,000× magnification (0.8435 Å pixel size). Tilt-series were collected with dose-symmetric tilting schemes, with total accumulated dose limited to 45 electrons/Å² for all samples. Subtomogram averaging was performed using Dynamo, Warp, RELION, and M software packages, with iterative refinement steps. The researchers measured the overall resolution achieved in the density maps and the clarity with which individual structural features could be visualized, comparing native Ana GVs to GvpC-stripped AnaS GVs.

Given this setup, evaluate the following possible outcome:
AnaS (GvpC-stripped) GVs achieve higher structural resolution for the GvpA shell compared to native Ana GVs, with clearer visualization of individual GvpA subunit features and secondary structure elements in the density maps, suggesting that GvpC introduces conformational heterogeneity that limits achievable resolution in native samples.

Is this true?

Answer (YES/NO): NO